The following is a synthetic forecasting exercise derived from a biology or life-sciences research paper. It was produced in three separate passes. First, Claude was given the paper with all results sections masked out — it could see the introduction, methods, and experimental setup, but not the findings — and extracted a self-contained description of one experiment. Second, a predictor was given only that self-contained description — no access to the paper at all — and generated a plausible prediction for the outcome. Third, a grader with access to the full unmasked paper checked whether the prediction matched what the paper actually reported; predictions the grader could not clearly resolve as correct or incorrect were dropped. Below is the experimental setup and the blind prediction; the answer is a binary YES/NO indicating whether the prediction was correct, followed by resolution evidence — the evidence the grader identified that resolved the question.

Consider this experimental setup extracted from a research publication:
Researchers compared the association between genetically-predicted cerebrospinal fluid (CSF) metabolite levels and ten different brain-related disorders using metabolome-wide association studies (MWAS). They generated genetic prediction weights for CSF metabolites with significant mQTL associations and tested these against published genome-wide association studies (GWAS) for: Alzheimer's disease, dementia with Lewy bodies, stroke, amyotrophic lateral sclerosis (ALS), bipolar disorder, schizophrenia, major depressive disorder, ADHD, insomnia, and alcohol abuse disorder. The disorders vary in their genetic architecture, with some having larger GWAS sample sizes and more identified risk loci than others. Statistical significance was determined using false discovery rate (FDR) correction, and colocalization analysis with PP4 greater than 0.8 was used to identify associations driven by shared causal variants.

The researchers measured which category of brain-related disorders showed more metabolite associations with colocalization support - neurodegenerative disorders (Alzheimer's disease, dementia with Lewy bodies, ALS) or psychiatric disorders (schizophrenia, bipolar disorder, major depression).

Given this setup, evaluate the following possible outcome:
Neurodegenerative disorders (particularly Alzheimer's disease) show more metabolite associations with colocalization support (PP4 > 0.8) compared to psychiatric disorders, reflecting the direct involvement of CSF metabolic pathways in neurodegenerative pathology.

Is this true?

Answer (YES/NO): NO